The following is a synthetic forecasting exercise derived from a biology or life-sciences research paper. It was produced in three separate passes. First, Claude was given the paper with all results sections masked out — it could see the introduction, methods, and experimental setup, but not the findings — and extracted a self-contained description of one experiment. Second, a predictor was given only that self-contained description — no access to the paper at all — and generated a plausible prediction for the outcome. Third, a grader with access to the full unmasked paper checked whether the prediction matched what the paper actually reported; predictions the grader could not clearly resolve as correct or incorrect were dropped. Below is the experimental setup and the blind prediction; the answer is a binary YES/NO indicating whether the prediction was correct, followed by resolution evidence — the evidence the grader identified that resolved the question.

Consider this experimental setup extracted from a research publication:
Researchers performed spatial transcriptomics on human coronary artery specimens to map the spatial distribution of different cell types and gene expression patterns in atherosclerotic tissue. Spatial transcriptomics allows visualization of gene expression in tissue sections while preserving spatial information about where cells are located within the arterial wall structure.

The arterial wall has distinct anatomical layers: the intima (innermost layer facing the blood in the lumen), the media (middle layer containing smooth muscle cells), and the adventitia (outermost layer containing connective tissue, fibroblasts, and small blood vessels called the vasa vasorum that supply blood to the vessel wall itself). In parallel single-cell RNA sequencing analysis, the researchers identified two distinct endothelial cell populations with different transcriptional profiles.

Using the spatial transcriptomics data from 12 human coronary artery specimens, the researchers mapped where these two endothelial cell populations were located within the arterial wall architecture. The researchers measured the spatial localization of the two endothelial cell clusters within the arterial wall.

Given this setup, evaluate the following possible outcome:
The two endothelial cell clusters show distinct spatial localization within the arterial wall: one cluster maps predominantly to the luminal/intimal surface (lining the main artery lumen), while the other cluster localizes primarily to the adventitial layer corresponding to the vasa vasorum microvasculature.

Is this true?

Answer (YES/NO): YES